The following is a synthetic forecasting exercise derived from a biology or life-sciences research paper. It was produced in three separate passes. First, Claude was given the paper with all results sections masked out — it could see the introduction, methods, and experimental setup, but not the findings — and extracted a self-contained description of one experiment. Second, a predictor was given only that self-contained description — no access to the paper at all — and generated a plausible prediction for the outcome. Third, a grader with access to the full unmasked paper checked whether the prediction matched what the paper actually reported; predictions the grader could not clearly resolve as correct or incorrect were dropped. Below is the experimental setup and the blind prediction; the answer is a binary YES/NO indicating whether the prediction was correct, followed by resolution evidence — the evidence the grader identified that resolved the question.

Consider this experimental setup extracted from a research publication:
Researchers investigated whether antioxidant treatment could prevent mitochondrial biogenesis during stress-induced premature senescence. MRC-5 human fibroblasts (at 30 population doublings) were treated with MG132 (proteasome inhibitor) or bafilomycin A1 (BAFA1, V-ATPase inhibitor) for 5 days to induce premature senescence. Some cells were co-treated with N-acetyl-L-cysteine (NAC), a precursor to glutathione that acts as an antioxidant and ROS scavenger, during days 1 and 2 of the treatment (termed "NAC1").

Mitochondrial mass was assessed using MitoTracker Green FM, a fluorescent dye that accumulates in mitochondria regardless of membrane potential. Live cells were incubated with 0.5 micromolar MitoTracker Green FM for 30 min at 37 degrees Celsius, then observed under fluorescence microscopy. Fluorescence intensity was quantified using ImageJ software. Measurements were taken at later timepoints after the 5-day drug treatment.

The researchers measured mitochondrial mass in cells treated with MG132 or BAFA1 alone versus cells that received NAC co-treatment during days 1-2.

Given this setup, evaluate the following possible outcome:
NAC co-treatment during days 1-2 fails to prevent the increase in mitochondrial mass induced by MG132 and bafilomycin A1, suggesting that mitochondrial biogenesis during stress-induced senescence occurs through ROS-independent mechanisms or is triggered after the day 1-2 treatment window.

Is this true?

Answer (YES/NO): NO